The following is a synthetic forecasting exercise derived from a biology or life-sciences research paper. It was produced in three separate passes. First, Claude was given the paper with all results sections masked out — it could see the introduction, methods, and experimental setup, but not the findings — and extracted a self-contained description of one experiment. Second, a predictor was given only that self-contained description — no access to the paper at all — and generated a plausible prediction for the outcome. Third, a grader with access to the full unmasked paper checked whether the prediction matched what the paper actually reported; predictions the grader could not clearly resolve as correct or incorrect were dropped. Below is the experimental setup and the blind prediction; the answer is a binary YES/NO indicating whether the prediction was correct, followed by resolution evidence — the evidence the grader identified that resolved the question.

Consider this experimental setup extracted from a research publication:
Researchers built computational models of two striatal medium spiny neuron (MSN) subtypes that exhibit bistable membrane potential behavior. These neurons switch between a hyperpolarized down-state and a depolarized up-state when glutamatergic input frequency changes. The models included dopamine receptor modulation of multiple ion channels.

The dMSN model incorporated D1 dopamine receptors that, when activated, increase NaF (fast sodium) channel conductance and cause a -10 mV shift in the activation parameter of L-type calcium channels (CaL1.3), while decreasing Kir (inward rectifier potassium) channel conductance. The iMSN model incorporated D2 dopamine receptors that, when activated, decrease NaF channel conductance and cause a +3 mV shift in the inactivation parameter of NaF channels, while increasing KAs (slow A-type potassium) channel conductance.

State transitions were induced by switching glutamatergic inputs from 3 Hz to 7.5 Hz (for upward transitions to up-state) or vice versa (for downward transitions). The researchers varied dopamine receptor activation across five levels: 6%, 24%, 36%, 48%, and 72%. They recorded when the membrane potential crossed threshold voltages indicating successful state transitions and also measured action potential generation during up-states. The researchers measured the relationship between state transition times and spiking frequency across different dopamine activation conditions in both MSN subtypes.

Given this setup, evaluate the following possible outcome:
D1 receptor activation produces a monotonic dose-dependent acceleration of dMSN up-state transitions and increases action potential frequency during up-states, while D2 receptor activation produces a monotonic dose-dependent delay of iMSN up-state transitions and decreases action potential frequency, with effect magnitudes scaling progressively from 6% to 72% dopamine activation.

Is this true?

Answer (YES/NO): YES